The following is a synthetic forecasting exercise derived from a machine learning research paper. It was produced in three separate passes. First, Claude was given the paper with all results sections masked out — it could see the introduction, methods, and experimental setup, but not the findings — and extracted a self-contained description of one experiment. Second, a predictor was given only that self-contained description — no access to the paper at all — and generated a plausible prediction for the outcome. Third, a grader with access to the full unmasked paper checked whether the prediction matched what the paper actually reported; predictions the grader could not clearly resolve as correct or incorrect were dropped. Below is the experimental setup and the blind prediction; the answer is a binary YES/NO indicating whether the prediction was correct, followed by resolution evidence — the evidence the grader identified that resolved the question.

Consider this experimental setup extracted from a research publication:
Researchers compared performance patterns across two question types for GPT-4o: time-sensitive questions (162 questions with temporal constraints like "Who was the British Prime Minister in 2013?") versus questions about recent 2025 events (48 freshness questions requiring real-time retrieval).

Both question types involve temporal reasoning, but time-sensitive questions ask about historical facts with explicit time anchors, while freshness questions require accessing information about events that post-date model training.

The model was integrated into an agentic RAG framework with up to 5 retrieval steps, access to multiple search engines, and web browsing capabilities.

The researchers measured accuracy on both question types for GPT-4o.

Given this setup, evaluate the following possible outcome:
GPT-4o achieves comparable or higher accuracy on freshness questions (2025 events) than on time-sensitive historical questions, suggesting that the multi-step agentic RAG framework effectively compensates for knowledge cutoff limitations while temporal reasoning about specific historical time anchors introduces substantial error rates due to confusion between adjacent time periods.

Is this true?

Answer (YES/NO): YES